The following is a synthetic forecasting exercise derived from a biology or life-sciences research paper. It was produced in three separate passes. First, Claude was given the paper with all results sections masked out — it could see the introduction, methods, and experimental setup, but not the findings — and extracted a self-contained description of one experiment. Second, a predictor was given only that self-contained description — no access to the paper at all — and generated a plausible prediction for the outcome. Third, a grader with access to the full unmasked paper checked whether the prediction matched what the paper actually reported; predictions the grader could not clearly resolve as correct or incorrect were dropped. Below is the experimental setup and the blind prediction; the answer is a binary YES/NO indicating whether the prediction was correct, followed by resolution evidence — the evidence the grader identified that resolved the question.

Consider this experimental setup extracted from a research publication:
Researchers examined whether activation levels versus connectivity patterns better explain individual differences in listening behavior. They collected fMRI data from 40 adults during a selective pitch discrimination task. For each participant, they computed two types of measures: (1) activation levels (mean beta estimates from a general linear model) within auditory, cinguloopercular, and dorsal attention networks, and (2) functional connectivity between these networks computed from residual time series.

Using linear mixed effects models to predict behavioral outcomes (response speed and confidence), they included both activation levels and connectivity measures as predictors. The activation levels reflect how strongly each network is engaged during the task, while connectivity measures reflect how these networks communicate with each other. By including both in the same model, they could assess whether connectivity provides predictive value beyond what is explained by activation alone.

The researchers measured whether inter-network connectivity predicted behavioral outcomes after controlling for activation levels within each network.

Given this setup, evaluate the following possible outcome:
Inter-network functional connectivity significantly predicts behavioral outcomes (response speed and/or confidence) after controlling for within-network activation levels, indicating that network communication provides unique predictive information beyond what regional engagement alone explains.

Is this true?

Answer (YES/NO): YES